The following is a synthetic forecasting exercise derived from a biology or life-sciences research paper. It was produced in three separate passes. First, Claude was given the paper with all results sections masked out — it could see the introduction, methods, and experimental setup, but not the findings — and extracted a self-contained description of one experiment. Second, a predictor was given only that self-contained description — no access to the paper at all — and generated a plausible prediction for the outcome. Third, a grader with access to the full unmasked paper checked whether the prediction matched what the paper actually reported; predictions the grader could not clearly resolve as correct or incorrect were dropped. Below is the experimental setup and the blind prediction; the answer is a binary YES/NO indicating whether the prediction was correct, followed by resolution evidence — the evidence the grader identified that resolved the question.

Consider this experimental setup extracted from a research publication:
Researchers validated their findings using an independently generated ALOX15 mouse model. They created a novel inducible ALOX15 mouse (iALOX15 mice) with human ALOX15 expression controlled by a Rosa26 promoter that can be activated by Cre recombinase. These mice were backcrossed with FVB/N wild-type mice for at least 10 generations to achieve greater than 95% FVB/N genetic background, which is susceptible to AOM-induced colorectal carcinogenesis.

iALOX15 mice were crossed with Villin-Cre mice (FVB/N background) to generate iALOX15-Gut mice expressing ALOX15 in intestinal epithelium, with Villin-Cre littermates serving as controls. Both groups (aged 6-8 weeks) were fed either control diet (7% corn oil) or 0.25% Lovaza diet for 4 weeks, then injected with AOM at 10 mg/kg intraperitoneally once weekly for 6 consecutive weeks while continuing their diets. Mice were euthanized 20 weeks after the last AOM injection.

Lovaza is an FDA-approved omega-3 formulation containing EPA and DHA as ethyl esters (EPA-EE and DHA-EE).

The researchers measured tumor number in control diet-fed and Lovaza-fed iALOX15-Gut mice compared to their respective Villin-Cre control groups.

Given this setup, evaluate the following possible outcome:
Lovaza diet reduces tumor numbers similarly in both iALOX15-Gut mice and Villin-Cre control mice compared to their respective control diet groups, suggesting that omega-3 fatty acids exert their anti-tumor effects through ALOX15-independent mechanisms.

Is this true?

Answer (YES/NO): NO